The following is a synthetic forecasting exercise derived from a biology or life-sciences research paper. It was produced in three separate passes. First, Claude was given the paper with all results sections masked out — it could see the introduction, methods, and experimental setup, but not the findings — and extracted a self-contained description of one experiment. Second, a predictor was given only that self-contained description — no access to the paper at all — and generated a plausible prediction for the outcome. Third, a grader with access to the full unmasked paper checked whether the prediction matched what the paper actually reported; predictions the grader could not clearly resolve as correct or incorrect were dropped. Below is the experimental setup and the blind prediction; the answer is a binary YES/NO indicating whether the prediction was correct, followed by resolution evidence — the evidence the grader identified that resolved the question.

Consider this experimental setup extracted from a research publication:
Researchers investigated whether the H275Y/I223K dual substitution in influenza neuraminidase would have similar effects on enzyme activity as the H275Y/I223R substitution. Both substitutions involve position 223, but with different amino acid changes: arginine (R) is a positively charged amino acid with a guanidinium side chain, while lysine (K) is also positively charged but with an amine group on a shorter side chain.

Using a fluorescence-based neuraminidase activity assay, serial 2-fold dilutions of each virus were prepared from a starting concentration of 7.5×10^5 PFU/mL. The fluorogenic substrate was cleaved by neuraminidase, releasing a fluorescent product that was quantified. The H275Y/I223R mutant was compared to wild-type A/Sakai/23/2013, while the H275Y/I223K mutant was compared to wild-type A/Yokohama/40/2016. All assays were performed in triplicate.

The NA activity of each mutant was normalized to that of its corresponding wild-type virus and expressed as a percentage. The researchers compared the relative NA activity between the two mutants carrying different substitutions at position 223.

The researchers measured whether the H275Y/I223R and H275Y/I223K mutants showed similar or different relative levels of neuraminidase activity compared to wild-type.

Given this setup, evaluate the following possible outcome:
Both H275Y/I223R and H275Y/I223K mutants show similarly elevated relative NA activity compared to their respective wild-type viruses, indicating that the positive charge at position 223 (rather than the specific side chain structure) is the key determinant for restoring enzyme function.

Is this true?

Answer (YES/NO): NO